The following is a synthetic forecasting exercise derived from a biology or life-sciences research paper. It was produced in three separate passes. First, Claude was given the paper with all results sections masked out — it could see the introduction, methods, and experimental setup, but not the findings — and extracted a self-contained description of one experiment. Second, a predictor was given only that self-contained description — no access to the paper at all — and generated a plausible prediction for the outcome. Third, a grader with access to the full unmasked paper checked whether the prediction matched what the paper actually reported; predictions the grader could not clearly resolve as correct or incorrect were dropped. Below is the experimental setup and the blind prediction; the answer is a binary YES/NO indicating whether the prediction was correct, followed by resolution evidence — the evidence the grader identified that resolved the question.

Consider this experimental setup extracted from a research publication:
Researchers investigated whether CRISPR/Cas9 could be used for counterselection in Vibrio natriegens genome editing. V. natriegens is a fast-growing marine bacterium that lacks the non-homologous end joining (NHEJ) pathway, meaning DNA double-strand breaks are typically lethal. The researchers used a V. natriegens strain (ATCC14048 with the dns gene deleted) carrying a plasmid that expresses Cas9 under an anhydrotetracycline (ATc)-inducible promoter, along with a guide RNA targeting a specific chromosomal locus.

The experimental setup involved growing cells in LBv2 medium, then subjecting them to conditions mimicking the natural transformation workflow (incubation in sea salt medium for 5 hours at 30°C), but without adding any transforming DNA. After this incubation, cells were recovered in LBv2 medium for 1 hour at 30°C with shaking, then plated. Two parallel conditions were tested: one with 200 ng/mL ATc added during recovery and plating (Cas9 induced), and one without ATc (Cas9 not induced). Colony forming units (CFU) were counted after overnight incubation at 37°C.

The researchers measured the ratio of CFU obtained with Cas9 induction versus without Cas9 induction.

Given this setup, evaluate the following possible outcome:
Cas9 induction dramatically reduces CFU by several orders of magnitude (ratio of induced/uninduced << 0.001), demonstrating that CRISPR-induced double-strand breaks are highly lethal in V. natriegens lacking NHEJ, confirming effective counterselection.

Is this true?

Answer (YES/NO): YES